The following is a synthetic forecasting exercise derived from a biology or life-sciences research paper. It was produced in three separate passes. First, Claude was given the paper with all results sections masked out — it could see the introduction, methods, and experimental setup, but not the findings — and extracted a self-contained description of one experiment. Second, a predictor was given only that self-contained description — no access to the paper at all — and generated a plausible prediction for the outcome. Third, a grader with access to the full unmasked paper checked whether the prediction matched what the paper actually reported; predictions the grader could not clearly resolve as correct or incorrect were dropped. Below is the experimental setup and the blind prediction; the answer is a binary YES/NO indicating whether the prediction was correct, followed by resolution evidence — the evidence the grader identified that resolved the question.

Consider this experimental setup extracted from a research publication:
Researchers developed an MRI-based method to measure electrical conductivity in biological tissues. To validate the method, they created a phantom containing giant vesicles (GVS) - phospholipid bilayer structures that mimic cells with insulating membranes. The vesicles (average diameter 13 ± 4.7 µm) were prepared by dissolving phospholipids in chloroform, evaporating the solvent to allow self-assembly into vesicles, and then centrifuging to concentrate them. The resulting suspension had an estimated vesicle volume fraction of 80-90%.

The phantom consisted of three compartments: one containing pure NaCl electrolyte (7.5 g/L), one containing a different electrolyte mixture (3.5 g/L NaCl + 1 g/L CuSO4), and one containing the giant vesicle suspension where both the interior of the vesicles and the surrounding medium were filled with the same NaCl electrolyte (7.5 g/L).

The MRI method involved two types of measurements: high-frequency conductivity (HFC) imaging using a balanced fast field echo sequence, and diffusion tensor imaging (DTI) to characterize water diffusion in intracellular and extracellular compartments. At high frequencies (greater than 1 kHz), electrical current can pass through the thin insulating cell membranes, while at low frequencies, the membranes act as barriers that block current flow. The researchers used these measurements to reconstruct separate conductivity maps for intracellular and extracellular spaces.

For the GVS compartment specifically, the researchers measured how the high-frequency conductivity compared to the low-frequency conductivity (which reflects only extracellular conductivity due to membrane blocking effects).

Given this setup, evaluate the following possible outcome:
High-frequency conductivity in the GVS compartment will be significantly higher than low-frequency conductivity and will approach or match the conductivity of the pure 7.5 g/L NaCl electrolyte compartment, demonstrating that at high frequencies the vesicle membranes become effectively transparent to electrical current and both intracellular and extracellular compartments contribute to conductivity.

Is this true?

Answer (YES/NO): YES